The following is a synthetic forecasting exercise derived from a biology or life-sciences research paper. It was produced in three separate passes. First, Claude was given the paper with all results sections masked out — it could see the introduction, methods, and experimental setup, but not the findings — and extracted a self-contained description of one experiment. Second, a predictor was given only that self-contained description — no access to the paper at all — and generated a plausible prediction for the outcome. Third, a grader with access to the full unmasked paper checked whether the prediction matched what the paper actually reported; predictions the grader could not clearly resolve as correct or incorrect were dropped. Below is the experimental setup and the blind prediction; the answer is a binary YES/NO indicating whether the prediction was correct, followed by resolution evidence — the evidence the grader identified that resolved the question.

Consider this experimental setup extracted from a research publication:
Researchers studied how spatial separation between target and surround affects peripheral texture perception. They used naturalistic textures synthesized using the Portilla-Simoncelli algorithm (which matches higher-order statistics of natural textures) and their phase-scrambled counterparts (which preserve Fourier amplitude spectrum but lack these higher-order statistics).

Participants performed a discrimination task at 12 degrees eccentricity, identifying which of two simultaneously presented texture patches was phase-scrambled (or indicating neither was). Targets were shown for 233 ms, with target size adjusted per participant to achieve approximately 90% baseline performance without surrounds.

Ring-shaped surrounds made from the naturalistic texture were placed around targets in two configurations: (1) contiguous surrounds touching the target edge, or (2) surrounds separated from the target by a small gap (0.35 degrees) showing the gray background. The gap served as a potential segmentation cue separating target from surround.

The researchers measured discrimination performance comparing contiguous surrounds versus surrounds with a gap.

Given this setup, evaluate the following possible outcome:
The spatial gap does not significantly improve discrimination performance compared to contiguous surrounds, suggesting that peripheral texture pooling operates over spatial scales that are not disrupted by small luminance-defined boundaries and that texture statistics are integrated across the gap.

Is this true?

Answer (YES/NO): NO